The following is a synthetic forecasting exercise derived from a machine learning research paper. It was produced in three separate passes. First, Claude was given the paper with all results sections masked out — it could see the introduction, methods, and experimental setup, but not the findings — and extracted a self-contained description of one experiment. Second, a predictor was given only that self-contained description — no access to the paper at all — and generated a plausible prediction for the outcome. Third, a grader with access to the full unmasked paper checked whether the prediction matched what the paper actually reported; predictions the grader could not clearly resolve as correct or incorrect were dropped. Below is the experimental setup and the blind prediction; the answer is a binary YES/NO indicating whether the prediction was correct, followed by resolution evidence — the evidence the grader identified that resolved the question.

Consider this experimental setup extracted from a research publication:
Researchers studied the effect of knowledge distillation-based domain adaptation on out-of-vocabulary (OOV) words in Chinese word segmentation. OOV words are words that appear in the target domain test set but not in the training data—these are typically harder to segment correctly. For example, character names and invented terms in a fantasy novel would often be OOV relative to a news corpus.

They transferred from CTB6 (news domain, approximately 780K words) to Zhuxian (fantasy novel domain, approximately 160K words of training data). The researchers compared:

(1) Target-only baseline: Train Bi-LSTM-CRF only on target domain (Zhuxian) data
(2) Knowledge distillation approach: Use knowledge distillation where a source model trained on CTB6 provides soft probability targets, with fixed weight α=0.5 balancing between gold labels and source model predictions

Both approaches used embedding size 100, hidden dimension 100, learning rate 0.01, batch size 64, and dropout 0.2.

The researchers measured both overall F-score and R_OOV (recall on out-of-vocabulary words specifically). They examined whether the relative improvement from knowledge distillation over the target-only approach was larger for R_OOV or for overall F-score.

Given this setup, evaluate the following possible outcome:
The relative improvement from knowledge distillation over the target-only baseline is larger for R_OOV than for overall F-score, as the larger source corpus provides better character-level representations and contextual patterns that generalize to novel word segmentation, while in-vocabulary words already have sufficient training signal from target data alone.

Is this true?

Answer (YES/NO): YES